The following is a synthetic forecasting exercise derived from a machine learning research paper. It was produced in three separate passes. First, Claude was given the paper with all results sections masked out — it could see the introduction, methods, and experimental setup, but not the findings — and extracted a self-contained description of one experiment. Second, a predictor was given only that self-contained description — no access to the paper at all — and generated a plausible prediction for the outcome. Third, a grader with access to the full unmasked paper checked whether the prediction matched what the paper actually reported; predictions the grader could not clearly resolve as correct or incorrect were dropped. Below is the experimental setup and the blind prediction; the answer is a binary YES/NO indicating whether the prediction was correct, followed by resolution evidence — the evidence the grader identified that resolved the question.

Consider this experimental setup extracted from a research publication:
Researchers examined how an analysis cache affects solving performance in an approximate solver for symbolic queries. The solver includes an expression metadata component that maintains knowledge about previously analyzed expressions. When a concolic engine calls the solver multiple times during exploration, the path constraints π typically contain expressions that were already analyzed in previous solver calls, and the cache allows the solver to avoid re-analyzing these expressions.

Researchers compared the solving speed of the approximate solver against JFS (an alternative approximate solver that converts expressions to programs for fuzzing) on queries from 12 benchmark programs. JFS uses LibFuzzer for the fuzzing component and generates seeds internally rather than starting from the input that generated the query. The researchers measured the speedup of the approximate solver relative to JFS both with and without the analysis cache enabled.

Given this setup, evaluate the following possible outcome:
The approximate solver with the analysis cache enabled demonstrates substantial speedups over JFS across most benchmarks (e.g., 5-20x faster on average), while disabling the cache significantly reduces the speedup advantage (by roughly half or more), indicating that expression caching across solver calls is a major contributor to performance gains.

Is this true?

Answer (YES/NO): NO